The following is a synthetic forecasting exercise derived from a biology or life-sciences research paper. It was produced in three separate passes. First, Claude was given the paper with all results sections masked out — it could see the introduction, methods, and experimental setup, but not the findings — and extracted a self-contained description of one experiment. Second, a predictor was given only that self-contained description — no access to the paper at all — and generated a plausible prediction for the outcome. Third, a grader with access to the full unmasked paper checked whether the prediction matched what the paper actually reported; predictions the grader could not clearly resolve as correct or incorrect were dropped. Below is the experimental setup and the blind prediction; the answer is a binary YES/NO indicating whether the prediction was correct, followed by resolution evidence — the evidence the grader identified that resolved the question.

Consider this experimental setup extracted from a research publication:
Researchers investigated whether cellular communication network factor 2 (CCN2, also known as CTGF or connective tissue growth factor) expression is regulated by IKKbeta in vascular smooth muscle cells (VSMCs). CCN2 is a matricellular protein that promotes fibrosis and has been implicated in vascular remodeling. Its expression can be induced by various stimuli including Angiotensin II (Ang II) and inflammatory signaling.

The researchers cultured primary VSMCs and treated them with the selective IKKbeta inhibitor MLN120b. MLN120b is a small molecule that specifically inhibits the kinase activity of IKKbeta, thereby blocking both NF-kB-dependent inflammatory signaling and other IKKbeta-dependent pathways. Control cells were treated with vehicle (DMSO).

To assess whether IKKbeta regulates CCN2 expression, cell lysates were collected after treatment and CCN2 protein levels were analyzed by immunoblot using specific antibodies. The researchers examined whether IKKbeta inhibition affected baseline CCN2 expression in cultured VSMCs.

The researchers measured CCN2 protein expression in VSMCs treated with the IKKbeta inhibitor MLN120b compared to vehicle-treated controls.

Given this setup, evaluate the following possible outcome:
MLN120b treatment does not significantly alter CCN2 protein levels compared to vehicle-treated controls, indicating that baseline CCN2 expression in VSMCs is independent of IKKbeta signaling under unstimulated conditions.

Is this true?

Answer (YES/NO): NO